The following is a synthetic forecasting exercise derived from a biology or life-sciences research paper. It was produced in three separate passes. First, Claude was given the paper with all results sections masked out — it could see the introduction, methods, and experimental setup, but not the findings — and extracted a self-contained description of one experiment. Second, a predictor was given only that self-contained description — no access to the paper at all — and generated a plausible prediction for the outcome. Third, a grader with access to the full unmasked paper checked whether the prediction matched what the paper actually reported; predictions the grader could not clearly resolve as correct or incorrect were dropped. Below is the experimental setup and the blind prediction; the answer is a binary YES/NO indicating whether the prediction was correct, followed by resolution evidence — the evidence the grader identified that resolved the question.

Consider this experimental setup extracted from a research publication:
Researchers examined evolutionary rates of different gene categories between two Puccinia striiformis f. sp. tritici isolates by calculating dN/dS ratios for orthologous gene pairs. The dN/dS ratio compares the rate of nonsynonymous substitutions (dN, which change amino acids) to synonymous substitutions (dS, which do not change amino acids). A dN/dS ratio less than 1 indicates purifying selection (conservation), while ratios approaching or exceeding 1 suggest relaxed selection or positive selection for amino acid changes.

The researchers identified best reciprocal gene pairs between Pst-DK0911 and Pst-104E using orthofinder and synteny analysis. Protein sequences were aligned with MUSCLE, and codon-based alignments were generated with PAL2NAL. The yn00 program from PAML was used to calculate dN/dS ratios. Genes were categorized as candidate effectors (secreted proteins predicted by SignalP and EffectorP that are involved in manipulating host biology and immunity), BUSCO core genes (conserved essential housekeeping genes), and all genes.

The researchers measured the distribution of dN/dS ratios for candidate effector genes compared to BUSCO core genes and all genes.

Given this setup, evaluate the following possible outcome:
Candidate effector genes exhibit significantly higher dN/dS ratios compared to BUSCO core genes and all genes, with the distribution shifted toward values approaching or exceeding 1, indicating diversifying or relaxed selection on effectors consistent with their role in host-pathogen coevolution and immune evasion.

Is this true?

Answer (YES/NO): NO